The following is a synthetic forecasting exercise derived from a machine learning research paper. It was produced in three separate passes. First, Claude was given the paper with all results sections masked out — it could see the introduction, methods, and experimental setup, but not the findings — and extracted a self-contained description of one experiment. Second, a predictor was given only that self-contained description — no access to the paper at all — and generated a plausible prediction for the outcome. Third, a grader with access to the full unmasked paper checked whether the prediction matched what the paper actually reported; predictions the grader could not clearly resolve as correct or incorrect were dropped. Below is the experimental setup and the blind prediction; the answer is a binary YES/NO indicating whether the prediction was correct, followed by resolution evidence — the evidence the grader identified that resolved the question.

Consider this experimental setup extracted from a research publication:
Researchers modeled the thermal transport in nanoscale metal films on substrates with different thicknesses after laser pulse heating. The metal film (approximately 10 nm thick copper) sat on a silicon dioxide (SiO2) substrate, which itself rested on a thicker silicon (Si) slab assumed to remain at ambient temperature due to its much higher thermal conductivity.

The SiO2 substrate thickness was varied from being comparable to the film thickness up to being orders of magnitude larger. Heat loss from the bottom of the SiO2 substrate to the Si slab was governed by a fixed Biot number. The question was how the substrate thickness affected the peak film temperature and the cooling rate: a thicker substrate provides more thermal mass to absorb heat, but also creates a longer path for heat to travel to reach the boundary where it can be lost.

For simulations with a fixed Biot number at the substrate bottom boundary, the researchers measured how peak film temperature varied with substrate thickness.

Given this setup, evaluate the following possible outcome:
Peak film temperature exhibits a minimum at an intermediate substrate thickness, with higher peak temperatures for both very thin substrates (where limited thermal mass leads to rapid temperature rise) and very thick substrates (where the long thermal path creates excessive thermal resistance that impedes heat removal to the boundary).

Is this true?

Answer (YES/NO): NO